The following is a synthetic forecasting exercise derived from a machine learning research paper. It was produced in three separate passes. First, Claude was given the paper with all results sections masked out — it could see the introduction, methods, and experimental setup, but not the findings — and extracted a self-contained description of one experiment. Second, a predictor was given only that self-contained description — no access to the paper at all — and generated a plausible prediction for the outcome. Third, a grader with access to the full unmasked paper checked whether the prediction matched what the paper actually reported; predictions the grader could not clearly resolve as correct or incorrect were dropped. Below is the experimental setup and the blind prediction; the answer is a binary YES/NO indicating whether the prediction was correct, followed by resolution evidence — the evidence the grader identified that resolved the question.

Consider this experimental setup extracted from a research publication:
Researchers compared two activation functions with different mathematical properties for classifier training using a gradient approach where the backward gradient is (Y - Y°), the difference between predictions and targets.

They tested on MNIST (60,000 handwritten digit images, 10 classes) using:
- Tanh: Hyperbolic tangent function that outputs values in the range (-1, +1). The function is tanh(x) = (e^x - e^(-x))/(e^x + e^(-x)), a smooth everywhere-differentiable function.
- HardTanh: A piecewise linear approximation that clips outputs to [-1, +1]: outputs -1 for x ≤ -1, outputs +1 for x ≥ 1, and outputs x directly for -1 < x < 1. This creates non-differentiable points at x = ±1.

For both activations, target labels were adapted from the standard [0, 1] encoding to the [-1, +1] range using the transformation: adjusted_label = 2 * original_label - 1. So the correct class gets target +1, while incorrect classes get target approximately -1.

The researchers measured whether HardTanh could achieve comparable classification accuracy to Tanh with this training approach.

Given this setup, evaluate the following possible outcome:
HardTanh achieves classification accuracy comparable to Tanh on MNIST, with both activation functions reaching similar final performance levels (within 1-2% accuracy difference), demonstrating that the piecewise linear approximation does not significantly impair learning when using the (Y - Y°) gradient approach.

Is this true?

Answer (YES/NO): YES